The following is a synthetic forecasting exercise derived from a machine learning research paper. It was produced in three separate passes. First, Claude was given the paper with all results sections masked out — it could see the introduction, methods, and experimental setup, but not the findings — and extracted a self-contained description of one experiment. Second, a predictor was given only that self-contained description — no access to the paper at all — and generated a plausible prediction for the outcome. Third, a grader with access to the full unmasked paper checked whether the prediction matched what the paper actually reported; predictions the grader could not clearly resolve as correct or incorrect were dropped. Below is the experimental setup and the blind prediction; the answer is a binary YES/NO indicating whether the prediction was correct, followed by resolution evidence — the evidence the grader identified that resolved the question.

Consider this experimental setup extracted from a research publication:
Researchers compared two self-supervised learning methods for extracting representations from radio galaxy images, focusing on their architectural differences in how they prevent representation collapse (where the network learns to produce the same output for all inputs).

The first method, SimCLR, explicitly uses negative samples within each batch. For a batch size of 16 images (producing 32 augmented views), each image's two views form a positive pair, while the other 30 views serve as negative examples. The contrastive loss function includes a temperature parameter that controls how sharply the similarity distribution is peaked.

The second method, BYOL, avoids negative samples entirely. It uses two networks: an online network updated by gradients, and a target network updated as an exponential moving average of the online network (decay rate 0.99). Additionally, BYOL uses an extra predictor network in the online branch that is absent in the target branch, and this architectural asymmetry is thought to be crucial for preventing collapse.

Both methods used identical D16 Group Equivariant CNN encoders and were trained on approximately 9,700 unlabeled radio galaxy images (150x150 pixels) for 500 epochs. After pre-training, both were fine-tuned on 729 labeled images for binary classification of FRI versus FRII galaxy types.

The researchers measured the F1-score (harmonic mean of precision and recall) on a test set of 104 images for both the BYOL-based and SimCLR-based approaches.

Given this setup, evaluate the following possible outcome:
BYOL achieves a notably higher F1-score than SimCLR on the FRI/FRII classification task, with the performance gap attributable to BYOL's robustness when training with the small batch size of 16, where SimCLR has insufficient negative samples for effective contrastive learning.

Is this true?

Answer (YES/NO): NO